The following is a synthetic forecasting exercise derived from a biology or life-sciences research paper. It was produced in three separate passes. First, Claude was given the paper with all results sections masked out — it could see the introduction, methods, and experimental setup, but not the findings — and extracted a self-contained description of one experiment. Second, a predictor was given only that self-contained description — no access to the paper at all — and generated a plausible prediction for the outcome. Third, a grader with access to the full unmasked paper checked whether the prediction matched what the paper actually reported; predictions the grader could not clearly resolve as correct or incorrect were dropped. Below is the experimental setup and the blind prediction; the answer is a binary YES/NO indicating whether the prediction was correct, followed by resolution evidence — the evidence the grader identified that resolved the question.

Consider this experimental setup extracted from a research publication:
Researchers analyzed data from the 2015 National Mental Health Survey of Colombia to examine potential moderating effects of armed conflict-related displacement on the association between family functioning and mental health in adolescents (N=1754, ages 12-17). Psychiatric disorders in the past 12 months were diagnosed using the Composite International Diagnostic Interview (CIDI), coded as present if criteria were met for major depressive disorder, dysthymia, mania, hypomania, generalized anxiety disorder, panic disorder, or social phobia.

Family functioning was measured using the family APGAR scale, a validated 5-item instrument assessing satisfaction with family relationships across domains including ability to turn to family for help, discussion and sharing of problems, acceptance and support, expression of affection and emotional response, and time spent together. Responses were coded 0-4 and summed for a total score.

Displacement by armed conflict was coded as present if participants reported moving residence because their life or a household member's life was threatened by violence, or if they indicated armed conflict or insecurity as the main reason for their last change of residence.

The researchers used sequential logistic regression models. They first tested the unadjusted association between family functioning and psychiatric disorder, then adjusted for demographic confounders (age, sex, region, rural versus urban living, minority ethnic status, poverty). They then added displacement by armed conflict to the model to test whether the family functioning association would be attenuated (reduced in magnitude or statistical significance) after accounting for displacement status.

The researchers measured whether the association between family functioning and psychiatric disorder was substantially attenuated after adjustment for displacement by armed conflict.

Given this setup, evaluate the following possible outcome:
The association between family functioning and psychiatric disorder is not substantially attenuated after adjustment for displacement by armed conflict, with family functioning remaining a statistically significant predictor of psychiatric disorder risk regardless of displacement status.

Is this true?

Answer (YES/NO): YES